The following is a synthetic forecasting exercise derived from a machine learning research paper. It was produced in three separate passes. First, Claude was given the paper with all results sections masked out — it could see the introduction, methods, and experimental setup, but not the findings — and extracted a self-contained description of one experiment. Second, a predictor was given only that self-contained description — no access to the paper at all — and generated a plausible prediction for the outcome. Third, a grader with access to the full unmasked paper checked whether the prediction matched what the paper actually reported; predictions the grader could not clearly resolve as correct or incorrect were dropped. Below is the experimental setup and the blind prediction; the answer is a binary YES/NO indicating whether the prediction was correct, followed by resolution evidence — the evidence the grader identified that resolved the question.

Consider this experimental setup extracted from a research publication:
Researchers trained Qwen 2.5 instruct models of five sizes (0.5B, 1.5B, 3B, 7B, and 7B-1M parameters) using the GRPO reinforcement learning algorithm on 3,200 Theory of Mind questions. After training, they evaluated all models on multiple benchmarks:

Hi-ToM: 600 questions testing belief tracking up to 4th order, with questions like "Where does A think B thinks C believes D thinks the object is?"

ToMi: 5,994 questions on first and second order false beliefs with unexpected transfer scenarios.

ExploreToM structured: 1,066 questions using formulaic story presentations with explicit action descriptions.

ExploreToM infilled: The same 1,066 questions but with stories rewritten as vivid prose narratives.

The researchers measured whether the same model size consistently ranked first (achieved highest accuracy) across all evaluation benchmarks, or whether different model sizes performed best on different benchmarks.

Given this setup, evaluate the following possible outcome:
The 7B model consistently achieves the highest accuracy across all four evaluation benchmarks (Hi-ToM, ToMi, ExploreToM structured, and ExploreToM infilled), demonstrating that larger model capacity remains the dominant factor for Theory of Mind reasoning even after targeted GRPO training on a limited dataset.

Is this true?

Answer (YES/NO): NO